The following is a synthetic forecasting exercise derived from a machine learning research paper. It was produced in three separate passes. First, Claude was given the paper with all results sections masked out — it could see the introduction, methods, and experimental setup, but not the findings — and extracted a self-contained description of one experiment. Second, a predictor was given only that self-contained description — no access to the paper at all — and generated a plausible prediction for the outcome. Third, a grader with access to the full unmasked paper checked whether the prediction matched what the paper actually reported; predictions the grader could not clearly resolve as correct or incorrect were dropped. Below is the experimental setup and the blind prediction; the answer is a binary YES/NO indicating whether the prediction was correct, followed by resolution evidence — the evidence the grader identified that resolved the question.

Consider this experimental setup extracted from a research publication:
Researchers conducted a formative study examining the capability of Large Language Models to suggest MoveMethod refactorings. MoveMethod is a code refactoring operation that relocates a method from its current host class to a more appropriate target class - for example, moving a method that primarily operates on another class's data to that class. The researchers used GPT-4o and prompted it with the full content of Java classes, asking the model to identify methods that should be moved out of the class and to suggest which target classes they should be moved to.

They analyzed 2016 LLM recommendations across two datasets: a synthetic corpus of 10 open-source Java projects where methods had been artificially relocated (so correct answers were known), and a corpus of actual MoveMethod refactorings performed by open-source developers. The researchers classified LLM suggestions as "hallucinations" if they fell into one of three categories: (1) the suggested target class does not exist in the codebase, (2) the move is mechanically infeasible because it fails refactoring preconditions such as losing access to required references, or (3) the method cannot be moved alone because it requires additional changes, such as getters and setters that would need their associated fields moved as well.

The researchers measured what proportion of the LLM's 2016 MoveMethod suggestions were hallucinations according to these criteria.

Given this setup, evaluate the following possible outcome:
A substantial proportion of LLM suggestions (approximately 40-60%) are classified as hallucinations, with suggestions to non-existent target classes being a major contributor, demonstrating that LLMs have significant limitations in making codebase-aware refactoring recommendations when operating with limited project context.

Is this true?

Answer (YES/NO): NO